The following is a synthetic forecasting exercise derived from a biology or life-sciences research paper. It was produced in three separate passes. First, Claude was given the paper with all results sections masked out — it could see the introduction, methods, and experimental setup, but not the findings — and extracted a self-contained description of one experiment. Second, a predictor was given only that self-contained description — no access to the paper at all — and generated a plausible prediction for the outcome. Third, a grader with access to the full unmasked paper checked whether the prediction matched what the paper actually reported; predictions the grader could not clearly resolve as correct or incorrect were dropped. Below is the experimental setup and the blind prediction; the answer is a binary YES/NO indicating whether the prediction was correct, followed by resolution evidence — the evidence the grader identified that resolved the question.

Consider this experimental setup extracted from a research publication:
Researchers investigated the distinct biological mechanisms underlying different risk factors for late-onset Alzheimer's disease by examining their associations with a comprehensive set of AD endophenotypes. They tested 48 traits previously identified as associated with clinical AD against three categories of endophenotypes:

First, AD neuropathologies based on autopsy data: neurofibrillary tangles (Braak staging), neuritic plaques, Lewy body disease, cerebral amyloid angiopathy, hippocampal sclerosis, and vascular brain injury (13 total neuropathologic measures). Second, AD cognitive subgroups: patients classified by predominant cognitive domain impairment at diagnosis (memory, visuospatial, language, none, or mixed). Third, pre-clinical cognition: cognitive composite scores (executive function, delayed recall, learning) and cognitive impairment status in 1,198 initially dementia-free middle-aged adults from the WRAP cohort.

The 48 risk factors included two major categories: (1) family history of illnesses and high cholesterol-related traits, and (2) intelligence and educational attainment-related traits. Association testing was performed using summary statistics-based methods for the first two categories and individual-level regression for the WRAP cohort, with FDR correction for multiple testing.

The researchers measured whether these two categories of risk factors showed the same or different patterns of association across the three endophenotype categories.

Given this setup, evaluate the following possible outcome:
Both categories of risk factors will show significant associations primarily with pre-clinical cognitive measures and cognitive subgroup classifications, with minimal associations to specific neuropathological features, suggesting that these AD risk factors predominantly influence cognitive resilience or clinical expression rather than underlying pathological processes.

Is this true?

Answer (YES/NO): NO